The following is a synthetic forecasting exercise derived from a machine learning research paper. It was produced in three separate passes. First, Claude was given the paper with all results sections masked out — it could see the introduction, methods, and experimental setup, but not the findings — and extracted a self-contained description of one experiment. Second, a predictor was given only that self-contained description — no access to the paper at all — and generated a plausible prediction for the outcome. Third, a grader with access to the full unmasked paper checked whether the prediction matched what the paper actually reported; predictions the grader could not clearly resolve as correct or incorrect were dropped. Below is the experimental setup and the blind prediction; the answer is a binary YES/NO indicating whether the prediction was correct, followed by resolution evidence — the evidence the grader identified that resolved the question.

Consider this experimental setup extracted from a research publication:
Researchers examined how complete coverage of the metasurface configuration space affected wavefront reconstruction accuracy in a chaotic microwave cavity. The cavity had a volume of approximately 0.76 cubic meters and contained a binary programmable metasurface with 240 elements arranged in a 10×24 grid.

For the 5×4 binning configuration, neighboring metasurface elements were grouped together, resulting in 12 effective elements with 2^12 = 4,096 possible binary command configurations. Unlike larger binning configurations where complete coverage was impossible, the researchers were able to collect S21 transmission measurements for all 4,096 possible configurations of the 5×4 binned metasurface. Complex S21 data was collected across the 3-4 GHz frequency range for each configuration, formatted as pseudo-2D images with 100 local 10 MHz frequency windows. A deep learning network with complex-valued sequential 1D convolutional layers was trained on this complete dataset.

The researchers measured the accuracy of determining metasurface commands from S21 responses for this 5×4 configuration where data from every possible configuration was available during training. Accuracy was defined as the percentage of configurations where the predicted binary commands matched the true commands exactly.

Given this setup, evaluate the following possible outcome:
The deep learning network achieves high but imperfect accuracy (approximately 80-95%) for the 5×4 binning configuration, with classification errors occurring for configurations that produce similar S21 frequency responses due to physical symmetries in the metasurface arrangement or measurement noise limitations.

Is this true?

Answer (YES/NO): NO